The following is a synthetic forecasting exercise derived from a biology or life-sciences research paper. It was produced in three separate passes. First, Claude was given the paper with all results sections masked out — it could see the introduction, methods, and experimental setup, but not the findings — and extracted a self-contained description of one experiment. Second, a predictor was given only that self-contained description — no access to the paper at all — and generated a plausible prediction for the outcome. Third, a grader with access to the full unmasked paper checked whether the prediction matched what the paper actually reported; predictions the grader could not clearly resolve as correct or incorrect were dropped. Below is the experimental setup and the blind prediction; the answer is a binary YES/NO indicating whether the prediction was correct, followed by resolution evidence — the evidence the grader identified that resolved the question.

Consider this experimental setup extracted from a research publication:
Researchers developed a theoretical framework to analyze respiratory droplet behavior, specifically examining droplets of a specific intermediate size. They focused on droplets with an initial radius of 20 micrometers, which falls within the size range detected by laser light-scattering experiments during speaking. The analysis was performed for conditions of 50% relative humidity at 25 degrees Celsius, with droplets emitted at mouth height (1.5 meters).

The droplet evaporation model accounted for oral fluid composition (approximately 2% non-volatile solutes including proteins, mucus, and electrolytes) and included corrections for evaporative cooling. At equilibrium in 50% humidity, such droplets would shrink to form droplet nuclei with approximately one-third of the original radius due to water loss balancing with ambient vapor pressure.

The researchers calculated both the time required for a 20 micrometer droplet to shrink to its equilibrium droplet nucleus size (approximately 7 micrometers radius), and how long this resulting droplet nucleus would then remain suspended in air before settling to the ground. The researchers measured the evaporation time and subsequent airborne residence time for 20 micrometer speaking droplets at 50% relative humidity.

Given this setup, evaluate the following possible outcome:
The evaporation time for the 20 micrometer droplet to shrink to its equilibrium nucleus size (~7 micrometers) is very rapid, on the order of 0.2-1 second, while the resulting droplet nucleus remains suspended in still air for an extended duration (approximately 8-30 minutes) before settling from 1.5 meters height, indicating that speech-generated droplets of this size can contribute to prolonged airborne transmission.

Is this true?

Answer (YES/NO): NO